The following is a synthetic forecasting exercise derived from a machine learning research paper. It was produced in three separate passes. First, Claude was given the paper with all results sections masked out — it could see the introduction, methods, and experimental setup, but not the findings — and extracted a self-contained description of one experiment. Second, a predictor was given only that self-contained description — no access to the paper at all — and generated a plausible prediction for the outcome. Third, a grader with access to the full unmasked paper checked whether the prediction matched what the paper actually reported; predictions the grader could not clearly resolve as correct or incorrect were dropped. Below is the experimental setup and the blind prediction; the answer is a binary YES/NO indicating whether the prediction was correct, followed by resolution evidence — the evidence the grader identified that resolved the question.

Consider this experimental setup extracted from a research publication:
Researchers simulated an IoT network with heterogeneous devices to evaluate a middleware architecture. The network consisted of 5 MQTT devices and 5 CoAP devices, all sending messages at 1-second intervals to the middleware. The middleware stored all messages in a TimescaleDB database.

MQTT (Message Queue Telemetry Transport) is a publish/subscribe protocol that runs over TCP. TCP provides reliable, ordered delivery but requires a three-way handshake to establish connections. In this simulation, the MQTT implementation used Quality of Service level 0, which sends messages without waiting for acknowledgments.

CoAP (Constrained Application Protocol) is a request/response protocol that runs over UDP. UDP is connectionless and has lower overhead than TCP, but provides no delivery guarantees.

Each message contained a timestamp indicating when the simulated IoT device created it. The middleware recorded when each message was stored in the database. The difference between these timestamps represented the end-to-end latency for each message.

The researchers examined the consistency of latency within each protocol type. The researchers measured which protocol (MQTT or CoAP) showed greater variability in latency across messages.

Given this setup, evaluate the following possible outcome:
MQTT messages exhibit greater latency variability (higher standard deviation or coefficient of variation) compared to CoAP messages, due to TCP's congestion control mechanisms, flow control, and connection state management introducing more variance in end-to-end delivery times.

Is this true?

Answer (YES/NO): YES